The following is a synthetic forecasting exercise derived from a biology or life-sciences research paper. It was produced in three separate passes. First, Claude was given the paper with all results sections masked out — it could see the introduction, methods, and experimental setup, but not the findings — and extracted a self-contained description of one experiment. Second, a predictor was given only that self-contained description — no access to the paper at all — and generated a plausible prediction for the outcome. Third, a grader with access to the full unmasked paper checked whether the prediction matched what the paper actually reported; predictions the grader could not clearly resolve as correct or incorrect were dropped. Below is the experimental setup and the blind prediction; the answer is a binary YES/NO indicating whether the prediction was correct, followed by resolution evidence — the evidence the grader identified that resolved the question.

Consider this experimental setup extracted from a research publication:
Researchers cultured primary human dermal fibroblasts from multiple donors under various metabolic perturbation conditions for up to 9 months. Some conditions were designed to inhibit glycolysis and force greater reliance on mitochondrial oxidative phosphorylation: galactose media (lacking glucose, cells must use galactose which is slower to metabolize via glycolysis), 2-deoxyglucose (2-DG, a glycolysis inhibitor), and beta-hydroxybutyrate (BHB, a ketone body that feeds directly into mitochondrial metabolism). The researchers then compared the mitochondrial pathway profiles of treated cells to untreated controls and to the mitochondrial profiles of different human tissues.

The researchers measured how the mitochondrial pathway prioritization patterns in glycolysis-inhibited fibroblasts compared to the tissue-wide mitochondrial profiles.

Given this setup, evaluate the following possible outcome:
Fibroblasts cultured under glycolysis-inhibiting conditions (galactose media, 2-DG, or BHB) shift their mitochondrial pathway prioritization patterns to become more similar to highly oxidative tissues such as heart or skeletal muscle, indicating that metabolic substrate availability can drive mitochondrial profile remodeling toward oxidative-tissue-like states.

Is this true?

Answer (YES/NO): NO